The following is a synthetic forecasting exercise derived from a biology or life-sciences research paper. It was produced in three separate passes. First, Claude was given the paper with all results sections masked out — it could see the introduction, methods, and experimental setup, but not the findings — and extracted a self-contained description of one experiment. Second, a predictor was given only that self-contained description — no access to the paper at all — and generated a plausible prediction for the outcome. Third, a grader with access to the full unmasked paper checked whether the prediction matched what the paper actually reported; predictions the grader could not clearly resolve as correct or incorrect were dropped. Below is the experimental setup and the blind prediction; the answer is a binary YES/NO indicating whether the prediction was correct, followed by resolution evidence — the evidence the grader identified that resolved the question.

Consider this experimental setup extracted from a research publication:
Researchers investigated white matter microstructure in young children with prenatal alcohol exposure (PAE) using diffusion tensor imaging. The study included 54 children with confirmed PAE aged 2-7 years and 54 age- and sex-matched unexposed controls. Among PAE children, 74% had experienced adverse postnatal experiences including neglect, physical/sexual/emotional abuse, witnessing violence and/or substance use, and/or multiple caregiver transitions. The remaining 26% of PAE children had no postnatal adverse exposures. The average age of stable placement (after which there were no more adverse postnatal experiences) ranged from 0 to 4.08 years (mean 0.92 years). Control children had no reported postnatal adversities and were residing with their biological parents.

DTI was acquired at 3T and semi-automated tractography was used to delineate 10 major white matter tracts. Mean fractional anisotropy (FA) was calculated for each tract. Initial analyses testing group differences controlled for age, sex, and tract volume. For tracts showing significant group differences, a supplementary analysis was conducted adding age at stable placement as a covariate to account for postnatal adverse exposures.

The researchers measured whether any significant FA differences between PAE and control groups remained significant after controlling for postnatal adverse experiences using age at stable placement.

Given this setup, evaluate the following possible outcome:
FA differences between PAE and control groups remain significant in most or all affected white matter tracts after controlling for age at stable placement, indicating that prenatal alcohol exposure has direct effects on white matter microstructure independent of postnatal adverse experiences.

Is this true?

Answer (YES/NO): YES